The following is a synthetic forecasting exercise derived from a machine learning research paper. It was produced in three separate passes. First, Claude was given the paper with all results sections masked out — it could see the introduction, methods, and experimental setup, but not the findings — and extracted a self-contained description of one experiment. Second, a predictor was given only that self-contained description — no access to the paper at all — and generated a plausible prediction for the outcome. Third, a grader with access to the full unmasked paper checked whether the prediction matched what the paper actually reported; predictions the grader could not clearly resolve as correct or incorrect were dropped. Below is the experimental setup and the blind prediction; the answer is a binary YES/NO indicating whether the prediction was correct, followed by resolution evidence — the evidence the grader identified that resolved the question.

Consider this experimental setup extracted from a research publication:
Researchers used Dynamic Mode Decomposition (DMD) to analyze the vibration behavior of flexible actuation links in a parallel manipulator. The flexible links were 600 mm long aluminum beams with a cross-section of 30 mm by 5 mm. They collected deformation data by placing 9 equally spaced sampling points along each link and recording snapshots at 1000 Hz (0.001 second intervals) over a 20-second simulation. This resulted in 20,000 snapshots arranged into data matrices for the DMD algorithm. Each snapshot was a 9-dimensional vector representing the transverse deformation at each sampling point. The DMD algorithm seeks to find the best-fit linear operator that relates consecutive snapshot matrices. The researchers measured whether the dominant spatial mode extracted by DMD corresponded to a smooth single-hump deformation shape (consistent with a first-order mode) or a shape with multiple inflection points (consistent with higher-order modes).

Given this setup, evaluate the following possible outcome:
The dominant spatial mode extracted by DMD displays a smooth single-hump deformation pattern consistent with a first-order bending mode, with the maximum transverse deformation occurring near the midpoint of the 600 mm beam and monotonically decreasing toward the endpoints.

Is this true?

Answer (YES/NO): NO